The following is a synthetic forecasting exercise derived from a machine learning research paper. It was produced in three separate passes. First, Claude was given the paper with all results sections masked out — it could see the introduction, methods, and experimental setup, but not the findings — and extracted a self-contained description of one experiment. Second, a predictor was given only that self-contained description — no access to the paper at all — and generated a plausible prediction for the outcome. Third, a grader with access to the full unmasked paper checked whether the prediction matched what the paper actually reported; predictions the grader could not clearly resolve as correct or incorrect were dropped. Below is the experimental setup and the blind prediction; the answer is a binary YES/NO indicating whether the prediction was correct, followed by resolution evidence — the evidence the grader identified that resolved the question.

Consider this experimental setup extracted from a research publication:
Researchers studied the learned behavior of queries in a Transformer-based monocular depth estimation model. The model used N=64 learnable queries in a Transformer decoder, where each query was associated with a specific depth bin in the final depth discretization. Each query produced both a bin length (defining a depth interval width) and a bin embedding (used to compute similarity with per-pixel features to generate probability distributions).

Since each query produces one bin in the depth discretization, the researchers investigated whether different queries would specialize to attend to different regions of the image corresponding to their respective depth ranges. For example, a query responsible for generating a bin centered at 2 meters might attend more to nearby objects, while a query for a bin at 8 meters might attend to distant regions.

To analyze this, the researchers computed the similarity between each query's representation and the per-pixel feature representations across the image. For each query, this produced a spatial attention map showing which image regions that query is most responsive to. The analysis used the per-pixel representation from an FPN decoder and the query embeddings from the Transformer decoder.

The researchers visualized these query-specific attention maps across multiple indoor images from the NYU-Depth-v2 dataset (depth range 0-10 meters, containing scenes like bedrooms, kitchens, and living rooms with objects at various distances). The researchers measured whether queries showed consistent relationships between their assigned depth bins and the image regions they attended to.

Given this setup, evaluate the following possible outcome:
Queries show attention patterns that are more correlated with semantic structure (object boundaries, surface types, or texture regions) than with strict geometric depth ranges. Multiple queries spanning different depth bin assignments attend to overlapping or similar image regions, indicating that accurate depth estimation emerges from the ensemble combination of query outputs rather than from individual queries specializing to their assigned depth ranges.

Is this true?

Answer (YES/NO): NO